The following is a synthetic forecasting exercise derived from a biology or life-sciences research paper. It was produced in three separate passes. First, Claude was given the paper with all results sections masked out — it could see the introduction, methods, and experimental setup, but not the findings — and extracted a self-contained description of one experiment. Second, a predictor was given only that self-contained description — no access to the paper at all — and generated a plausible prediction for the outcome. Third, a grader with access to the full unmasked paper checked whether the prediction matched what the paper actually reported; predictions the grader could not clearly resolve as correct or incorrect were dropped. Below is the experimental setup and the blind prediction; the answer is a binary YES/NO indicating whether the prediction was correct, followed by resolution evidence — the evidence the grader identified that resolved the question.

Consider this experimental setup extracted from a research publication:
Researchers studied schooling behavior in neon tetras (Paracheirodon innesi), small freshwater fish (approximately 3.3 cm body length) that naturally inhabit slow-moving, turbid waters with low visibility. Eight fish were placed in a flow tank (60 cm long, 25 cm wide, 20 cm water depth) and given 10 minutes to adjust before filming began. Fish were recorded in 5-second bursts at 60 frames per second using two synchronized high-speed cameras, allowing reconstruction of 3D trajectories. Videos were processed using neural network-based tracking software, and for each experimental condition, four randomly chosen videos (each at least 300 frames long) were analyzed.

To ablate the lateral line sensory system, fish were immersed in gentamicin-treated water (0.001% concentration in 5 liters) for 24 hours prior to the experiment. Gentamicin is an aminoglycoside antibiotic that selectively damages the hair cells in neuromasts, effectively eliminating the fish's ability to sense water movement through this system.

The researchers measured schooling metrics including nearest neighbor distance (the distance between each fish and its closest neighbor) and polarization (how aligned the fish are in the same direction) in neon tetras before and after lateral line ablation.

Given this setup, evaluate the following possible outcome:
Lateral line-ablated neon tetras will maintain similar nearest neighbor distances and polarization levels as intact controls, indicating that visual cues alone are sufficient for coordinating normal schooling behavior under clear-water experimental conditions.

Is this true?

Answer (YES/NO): NO